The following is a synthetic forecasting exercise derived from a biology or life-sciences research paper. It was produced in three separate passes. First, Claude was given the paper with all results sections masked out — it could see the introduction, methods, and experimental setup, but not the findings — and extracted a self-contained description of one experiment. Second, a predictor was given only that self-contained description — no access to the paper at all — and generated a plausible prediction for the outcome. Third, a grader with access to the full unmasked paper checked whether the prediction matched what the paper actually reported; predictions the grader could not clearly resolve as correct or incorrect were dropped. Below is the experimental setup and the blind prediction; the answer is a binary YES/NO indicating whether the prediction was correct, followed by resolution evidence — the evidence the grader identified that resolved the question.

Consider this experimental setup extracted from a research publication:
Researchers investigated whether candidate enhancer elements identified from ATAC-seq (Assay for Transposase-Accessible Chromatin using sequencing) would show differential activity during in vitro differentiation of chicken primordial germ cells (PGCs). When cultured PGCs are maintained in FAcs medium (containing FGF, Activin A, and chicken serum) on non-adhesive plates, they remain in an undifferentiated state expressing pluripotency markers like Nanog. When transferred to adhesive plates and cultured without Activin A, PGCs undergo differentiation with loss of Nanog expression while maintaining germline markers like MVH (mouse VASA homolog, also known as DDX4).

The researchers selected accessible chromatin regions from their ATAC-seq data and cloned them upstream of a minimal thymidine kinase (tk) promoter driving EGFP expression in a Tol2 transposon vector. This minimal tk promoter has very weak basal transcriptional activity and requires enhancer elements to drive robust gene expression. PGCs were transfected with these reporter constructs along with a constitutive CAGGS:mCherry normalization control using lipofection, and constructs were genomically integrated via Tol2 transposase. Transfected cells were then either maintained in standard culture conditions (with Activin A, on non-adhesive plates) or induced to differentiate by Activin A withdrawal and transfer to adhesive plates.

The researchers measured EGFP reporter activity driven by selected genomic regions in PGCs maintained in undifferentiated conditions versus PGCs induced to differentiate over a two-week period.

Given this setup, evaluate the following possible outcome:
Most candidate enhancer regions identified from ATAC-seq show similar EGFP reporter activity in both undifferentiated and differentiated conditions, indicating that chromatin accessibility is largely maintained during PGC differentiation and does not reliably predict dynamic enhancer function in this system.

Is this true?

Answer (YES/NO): NO